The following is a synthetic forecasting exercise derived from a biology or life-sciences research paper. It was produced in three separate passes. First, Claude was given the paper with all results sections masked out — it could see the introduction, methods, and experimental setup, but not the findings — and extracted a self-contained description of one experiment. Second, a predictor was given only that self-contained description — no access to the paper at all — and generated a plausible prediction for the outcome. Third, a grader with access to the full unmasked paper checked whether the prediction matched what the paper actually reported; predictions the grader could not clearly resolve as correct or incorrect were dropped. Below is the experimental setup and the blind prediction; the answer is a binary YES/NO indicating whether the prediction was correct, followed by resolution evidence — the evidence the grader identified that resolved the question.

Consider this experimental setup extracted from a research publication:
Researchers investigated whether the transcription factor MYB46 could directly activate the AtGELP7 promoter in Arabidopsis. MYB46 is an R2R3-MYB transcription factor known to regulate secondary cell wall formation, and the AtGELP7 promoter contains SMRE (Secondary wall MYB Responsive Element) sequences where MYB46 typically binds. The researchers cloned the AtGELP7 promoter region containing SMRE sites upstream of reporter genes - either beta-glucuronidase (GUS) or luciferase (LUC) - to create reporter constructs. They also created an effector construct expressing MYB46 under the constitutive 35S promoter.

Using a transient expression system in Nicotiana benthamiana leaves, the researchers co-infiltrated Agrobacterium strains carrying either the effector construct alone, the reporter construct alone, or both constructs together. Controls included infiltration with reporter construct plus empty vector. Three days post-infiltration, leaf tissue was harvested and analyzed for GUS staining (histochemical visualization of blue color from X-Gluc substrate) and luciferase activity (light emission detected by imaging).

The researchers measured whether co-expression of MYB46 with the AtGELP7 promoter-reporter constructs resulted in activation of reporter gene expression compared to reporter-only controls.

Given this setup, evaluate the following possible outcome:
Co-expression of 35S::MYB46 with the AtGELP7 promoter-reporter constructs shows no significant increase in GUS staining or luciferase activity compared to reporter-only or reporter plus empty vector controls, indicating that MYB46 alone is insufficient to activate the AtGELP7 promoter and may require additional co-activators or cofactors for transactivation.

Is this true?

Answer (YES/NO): YES